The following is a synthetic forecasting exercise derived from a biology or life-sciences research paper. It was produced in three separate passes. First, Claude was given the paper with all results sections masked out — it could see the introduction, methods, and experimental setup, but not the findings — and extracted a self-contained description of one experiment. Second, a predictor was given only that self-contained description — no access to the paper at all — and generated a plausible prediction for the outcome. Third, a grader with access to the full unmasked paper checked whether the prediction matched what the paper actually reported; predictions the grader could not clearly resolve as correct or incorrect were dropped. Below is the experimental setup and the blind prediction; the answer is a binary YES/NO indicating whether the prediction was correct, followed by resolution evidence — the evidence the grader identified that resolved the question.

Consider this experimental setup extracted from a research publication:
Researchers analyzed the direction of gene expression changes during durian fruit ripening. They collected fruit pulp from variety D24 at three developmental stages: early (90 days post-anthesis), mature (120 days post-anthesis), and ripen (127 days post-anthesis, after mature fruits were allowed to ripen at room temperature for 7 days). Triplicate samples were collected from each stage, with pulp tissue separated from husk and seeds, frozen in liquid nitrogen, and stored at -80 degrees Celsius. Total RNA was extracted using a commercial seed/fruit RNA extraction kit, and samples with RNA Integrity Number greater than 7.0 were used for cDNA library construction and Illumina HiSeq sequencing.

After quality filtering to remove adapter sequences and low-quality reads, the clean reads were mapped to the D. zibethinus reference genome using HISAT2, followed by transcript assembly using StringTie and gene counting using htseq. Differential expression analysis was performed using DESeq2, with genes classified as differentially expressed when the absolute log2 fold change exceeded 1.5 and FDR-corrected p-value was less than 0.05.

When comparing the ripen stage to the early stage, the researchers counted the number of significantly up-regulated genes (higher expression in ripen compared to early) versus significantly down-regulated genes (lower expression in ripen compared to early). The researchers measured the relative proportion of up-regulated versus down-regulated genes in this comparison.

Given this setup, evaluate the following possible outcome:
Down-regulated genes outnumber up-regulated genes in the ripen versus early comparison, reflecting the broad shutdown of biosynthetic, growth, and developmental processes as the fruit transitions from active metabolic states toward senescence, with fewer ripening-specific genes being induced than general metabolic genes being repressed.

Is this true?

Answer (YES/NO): YES